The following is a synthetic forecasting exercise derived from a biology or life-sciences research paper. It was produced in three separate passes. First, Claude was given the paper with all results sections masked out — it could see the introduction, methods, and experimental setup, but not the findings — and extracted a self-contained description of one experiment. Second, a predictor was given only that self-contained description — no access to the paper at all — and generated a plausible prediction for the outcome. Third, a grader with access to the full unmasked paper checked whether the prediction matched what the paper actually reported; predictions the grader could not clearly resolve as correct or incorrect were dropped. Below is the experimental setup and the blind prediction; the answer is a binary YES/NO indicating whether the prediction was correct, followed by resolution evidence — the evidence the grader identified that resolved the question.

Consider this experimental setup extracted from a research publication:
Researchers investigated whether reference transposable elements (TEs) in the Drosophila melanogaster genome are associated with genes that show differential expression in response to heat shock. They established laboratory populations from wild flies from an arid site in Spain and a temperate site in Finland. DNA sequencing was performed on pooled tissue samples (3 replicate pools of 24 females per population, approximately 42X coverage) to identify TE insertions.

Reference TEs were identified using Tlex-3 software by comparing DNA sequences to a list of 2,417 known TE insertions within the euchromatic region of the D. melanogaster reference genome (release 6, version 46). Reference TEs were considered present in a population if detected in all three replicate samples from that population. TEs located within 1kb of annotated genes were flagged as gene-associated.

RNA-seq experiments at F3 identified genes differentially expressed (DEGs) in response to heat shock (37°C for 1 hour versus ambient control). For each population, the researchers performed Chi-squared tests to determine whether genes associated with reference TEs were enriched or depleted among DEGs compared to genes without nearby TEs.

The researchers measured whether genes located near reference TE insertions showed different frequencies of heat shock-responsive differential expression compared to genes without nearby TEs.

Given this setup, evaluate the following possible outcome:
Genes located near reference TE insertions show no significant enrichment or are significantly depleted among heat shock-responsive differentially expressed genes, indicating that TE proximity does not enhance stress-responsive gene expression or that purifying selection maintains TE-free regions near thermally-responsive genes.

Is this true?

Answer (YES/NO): YES